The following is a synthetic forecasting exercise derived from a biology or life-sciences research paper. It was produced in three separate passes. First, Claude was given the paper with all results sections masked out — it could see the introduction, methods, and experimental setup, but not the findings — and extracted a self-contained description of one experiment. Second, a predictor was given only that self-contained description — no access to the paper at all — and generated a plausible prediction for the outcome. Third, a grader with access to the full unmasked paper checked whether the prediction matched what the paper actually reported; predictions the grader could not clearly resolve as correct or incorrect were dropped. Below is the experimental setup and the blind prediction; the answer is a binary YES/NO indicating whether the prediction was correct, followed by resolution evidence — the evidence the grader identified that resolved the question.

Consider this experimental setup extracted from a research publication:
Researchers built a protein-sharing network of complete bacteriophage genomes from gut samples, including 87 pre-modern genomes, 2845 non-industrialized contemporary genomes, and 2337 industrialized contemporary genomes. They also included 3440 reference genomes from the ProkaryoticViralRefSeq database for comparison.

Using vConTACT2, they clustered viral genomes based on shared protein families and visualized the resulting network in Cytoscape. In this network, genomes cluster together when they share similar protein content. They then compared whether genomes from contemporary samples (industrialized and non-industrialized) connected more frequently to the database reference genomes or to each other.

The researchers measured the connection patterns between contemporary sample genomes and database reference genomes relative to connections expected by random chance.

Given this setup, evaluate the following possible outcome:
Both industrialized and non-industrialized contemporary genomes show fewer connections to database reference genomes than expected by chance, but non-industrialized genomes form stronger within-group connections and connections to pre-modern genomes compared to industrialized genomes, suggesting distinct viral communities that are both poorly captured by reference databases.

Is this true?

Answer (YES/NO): NO